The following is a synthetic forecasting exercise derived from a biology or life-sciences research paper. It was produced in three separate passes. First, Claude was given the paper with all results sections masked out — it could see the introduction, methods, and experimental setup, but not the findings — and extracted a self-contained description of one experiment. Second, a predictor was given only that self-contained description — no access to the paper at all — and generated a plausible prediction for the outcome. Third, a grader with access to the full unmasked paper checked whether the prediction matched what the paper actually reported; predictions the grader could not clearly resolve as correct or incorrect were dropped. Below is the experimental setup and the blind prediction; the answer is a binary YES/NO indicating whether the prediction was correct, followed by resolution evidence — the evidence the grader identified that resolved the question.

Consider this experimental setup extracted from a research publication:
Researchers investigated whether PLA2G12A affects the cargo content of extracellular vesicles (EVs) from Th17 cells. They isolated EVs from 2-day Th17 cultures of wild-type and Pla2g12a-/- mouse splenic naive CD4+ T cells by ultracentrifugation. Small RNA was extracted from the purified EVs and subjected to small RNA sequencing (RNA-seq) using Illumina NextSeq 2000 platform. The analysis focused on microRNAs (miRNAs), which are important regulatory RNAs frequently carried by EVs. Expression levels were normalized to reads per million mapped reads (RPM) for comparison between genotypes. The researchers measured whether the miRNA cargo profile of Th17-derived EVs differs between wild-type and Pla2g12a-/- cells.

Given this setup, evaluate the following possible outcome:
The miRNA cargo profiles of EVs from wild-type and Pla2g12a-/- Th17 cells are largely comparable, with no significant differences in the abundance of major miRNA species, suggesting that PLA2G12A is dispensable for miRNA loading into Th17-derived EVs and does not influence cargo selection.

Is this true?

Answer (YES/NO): NO